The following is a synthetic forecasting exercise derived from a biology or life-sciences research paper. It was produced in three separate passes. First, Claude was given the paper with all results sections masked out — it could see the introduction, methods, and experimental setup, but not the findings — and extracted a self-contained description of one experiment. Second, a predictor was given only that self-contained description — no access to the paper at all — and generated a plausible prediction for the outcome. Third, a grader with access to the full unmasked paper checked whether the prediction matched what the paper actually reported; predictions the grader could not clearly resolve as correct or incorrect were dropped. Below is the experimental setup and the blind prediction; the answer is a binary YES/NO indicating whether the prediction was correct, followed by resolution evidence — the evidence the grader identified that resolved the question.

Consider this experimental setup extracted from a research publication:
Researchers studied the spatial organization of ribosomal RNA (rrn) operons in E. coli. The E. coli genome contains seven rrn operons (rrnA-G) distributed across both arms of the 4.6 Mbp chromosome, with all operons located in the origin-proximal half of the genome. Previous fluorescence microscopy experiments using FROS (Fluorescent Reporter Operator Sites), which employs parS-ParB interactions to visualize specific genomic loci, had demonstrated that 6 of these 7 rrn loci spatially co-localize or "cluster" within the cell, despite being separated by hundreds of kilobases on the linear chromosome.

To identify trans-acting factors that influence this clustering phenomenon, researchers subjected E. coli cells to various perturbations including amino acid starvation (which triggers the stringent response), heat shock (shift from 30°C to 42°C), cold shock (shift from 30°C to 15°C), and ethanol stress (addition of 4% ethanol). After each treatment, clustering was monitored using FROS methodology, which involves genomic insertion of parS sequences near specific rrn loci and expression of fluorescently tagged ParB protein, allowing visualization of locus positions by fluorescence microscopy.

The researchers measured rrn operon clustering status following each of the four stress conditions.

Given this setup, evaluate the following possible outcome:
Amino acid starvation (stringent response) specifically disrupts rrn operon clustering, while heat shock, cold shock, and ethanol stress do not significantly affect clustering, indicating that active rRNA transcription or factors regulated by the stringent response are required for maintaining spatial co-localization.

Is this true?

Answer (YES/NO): NO